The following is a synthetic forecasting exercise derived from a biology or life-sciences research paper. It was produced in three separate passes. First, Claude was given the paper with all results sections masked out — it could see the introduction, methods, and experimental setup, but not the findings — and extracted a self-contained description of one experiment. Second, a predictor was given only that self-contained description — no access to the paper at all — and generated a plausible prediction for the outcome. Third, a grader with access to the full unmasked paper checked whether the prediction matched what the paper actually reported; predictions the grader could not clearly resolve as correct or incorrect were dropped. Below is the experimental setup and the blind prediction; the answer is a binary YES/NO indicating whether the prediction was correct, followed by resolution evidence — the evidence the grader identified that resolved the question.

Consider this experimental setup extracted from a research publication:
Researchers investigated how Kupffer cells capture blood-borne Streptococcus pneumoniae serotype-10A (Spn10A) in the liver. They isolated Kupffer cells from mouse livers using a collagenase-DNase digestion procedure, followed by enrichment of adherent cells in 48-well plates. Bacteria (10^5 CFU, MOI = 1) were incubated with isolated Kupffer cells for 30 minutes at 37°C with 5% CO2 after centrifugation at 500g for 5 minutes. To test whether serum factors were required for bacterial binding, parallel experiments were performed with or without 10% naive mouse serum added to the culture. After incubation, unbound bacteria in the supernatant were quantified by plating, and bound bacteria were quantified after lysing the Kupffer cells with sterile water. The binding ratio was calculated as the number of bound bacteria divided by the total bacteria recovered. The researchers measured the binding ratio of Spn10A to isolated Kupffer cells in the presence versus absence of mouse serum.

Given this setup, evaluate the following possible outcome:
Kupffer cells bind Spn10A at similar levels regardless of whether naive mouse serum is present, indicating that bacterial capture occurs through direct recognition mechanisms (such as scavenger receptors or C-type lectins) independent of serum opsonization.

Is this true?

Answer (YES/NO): NO